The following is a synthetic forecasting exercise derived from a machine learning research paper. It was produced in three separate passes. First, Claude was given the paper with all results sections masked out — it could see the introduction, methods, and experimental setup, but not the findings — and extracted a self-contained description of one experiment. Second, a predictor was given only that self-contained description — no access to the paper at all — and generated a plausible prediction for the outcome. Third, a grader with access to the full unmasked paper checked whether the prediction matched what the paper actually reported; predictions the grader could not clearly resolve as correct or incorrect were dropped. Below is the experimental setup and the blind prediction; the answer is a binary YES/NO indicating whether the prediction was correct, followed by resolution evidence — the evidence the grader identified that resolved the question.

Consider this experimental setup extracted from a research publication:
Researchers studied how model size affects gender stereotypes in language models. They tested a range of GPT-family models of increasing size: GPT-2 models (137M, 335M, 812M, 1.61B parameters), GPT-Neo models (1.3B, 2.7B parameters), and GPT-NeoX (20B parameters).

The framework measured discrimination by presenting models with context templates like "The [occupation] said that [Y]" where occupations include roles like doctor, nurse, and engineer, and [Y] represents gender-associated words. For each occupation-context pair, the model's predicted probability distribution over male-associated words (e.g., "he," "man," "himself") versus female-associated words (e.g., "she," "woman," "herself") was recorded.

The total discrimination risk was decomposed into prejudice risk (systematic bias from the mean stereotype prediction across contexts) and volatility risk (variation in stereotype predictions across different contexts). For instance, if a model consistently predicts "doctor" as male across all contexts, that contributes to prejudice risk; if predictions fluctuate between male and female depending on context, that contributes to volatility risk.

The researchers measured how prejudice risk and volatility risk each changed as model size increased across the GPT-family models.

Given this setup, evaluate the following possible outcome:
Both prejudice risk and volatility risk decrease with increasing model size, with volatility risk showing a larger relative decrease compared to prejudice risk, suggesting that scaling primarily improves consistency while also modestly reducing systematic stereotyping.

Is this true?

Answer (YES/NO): NO